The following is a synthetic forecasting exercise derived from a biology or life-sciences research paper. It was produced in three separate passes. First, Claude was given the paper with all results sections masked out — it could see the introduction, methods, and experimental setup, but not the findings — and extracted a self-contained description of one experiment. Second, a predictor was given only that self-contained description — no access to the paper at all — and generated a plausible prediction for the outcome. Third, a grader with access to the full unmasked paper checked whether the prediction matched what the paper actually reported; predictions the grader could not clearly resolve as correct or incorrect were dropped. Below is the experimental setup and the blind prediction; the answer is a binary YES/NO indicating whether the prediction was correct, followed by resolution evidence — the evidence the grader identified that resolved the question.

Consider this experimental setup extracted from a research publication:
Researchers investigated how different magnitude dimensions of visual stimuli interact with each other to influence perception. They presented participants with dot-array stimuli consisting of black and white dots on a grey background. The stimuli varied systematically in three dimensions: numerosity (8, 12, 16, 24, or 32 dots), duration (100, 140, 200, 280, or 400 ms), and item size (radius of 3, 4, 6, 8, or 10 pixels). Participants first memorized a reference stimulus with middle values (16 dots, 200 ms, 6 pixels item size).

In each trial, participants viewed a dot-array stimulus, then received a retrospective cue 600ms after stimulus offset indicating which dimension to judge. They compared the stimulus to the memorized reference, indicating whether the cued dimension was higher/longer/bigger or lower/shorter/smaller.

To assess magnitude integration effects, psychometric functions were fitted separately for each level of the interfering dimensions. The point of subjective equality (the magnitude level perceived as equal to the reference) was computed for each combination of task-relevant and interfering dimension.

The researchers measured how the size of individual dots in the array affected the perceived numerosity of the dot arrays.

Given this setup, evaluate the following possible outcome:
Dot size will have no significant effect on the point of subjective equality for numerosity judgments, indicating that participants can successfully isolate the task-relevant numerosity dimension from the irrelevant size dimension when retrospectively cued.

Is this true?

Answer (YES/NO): NO